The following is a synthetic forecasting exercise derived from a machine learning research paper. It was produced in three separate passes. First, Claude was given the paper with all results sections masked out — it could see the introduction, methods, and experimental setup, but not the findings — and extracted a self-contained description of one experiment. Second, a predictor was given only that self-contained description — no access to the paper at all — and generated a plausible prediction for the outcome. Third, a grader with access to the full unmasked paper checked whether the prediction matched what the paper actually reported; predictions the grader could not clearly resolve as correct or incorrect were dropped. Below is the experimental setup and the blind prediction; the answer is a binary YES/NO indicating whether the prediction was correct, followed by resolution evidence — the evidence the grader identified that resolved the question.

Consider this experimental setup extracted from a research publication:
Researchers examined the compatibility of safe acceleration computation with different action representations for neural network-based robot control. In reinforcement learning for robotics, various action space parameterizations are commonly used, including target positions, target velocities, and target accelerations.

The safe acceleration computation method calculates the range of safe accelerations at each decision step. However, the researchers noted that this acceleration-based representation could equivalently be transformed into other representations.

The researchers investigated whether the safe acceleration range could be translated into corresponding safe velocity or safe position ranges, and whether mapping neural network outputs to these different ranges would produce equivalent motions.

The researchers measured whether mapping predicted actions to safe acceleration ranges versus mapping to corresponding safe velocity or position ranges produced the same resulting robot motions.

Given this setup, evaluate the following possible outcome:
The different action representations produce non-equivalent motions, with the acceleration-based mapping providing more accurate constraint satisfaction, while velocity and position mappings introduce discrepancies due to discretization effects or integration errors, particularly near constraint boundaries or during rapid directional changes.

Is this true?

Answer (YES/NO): NO